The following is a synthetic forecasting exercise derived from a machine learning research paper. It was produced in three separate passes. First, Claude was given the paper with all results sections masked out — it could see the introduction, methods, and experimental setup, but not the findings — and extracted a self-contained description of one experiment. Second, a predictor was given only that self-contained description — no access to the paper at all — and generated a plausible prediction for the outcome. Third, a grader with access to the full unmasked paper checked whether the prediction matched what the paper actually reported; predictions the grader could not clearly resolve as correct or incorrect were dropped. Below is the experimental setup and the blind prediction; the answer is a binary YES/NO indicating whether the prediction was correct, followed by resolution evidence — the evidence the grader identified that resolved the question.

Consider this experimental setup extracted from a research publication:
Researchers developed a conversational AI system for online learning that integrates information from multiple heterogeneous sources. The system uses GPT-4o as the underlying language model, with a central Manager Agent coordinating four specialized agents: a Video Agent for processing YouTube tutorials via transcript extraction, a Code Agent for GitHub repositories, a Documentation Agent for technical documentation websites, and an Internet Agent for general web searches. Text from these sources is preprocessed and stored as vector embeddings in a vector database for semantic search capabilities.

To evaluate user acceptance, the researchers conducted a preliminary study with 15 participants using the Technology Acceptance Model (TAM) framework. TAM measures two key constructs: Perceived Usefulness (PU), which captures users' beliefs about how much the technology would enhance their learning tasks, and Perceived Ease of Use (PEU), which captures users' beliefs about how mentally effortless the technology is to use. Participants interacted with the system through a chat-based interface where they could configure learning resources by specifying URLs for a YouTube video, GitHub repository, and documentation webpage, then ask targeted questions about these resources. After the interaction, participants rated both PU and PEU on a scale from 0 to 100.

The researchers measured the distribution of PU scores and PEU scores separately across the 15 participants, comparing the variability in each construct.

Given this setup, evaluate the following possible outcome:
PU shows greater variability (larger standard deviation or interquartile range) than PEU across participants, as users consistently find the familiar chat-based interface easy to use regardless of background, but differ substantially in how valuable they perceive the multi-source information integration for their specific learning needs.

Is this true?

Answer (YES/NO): YES